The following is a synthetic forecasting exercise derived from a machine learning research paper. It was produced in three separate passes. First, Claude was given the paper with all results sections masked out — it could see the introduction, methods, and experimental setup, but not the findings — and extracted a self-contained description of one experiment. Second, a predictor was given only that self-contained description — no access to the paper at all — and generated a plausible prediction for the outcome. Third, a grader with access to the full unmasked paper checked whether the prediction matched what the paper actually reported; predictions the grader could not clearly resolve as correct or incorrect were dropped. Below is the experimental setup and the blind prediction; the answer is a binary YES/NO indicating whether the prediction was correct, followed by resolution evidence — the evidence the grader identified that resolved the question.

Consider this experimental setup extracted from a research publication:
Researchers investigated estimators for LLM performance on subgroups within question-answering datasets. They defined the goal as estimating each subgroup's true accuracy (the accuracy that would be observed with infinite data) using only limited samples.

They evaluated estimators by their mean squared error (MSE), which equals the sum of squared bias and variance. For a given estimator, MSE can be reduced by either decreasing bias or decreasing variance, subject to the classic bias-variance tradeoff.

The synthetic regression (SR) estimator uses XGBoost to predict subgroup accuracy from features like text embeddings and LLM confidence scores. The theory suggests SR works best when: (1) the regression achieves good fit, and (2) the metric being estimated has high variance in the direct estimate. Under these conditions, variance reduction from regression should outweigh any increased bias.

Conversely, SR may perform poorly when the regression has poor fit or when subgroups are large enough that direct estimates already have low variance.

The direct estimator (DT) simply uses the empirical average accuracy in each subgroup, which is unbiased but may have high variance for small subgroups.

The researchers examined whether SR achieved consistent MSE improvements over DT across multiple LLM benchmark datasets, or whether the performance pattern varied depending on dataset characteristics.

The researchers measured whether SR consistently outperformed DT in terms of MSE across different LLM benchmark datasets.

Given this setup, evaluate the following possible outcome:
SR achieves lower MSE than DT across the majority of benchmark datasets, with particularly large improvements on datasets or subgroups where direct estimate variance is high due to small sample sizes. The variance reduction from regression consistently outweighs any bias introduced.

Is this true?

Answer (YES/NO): NO